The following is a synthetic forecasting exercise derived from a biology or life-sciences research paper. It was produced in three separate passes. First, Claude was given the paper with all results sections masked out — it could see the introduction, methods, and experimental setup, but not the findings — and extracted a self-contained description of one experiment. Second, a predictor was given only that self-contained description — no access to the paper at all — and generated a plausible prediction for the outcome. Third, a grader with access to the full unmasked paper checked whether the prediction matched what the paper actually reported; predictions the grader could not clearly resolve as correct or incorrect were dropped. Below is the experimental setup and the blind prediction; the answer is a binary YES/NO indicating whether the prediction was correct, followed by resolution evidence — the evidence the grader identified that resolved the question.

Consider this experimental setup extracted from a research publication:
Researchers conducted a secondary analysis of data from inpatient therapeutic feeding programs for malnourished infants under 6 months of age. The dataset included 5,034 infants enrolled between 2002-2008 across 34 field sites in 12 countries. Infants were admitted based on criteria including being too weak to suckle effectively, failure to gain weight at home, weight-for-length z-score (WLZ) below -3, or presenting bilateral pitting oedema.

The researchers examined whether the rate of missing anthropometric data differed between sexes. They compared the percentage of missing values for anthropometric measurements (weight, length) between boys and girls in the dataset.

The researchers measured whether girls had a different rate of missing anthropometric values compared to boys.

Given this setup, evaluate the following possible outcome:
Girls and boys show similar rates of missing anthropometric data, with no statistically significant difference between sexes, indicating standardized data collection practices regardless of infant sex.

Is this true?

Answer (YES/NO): NO